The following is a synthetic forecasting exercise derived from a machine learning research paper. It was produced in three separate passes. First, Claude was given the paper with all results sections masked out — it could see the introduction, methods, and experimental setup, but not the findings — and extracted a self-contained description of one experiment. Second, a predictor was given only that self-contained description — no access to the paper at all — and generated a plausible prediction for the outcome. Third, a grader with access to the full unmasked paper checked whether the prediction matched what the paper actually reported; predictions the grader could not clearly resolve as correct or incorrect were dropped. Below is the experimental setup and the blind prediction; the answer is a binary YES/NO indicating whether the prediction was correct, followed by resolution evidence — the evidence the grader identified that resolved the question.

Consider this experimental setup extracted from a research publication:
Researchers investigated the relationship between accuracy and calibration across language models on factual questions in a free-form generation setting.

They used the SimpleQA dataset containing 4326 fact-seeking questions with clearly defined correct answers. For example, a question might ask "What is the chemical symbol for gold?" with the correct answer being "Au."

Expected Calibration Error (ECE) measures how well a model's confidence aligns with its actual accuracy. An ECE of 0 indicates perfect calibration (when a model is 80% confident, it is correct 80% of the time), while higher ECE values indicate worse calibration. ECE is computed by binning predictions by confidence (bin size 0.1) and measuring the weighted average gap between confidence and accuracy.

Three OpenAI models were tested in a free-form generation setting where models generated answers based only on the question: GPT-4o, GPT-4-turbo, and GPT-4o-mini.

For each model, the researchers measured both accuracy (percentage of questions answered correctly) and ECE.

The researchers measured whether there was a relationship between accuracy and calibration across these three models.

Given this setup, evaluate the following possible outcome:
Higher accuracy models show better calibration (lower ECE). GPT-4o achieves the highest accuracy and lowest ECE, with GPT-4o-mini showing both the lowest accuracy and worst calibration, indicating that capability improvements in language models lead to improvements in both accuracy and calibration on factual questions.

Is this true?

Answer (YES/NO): YES